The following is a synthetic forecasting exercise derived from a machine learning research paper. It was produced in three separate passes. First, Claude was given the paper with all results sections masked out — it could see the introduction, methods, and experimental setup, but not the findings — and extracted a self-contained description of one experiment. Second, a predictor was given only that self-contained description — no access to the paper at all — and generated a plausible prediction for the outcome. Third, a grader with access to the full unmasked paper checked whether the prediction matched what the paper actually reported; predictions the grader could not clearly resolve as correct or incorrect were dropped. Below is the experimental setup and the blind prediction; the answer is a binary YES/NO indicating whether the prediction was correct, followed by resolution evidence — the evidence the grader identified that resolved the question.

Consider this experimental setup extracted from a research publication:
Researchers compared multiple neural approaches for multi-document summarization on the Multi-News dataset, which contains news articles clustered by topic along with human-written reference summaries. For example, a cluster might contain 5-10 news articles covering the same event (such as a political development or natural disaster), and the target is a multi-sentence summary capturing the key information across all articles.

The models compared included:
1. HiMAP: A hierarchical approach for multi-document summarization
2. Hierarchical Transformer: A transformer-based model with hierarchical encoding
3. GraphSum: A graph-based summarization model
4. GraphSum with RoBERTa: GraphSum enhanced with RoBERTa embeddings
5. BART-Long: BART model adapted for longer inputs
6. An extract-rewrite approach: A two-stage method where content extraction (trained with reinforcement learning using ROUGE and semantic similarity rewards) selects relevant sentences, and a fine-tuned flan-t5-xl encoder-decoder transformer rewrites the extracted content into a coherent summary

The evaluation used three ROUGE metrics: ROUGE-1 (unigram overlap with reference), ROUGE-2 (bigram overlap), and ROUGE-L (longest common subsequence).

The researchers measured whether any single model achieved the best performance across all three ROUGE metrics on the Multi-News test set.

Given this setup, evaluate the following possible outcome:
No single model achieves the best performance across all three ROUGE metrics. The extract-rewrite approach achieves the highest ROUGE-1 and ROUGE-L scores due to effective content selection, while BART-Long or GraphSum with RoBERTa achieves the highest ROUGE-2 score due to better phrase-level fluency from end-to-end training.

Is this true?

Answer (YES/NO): NO